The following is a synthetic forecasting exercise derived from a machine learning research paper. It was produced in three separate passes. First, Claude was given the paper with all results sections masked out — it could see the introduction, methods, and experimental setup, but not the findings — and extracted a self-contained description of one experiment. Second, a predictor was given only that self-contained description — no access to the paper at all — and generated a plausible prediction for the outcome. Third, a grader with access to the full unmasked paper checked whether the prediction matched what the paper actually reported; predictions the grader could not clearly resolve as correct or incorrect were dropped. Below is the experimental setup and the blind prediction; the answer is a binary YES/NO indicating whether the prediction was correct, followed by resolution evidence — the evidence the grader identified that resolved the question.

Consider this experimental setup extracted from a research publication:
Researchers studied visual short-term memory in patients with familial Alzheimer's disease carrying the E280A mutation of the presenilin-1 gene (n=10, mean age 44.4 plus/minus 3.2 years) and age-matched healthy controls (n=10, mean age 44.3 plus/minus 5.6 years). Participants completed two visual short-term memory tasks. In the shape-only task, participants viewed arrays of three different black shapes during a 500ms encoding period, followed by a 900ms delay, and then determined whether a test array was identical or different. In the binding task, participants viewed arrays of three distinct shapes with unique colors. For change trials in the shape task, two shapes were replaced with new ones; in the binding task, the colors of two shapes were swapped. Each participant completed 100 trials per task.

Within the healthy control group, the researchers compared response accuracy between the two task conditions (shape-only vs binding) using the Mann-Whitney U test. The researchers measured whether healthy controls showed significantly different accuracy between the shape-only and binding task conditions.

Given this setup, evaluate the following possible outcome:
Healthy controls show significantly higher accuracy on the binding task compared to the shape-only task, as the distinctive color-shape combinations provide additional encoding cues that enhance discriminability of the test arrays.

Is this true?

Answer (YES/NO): NO